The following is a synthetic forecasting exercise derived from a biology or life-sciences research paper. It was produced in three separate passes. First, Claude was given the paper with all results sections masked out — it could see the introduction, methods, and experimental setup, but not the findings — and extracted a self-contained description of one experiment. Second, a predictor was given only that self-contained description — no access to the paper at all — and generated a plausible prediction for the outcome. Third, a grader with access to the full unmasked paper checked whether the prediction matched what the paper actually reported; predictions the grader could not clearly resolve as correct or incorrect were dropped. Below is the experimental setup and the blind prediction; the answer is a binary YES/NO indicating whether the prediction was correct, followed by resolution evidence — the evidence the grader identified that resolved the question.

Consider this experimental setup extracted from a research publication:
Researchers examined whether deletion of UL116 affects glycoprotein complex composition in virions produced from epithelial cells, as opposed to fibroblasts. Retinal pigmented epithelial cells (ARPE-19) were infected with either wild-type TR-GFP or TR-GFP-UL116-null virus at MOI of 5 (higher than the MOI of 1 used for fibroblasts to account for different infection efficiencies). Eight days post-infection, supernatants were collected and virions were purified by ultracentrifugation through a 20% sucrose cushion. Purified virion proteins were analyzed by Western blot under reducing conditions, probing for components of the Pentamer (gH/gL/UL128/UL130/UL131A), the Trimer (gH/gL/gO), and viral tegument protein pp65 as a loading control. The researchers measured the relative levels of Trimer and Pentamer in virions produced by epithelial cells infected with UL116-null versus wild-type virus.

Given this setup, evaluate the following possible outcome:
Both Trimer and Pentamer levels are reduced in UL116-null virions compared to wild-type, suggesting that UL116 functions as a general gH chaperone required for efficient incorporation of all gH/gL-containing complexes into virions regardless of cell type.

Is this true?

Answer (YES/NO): YES